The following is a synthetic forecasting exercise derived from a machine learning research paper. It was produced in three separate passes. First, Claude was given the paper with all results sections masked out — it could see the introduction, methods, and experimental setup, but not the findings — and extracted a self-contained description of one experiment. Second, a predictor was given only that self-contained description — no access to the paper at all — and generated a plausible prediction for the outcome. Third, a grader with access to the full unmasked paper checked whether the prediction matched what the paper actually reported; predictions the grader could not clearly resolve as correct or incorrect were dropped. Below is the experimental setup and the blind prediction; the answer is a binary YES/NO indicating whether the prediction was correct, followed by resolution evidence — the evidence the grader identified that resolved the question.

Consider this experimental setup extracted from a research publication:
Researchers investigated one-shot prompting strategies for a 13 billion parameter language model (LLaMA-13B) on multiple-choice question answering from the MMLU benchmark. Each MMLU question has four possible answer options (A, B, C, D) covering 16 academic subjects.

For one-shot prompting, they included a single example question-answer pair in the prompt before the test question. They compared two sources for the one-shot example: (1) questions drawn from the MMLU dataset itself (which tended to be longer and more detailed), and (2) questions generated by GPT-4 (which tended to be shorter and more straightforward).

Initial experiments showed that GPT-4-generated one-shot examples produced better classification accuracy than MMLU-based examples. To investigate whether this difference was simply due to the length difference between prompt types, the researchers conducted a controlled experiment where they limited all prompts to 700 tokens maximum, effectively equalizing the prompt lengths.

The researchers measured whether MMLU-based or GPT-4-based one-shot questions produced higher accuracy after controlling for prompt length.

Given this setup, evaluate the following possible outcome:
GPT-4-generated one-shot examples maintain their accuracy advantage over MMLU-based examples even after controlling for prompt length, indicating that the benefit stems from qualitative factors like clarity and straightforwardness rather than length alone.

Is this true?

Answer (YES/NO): NO